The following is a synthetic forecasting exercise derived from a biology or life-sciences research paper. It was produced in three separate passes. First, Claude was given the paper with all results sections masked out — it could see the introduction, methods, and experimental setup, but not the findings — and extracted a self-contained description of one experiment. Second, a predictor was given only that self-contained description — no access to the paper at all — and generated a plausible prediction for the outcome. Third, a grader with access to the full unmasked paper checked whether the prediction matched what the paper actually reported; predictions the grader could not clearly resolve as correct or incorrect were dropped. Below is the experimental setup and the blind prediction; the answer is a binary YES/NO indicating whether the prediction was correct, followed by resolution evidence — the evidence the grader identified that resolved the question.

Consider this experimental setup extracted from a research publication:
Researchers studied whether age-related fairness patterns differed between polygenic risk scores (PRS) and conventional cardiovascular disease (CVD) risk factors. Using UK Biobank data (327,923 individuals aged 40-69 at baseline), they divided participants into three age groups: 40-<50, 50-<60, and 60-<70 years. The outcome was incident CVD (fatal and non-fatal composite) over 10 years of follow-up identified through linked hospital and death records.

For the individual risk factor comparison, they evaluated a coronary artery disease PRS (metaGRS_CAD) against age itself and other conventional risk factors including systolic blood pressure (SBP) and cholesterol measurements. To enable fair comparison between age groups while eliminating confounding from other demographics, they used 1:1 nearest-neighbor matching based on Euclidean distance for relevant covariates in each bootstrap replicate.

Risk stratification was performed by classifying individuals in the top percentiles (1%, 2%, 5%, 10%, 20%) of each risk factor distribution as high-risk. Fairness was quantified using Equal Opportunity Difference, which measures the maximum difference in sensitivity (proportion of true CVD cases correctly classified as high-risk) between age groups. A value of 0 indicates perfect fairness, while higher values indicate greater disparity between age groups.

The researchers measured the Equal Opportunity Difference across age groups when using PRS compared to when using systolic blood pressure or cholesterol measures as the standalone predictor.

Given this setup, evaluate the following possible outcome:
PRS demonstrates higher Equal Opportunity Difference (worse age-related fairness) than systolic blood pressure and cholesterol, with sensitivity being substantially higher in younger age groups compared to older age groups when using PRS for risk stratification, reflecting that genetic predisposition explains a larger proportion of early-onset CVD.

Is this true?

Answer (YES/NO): NO